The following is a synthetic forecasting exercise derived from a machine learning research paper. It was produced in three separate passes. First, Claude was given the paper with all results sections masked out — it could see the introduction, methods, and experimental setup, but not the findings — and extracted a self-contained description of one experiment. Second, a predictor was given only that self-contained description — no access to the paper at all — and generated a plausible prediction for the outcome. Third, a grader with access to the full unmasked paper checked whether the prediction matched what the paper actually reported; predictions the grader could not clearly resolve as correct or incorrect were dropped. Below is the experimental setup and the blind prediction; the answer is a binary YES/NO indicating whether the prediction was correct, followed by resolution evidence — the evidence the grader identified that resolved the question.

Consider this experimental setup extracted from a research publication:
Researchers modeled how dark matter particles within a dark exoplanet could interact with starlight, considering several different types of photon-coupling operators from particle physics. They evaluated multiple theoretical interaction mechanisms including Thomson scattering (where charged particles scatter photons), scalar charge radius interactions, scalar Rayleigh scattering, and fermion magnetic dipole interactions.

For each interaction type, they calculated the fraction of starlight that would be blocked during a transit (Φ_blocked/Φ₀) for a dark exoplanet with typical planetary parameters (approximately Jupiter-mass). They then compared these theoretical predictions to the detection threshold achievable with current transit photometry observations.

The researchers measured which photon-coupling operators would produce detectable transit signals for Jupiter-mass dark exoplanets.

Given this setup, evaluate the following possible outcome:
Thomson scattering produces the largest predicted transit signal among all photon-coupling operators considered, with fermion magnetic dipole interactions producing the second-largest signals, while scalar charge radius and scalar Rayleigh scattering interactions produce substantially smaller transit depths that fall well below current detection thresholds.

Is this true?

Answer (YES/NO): NO